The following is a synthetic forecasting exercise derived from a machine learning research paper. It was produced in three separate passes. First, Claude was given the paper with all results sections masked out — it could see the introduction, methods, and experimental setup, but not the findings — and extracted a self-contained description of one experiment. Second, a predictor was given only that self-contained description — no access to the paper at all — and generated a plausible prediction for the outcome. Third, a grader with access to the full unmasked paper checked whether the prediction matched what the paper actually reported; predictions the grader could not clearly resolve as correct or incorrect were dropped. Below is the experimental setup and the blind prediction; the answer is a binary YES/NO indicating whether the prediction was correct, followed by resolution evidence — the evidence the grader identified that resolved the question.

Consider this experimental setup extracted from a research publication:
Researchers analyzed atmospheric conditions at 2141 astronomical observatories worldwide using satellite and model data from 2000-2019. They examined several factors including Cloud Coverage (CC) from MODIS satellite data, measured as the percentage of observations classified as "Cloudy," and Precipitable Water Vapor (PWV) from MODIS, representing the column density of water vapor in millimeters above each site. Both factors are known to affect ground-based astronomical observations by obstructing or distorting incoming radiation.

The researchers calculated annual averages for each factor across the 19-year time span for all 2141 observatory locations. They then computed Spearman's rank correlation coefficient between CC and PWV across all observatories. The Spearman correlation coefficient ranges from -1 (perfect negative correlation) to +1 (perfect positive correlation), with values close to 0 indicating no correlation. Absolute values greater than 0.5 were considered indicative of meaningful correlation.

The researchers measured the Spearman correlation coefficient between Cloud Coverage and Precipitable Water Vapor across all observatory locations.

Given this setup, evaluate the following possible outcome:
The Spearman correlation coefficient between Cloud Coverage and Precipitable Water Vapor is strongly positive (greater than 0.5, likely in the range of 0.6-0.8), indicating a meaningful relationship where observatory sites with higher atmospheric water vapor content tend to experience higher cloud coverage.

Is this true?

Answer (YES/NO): NO